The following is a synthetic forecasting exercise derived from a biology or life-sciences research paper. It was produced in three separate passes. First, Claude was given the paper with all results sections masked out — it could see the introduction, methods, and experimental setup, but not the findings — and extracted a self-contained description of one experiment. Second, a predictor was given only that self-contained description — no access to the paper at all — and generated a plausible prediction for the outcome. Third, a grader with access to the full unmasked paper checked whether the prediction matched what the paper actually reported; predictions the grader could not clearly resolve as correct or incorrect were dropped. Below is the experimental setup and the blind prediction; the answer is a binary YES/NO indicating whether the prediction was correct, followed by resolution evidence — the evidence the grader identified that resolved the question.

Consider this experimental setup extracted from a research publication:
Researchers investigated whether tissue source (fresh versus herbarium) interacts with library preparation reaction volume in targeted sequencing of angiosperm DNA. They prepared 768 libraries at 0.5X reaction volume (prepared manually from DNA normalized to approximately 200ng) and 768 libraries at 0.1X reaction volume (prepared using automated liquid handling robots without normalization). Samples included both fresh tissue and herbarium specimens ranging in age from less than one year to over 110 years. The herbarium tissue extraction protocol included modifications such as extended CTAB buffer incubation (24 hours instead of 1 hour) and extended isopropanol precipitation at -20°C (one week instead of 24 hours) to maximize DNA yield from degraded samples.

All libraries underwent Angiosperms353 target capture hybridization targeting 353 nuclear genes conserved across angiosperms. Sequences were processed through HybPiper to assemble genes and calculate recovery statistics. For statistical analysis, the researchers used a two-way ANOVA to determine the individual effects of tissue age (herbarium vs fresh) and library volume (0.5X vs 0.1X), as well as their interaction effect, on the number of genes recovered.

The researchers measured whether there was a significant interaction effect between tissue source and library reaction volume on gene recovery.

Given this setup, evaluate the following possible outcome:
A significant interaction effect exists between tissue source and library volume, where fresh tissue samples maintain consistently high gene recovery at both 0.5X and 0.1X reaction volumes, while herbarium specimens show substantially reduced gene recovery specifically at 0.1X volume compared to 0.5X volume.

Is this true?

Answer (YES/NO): NO